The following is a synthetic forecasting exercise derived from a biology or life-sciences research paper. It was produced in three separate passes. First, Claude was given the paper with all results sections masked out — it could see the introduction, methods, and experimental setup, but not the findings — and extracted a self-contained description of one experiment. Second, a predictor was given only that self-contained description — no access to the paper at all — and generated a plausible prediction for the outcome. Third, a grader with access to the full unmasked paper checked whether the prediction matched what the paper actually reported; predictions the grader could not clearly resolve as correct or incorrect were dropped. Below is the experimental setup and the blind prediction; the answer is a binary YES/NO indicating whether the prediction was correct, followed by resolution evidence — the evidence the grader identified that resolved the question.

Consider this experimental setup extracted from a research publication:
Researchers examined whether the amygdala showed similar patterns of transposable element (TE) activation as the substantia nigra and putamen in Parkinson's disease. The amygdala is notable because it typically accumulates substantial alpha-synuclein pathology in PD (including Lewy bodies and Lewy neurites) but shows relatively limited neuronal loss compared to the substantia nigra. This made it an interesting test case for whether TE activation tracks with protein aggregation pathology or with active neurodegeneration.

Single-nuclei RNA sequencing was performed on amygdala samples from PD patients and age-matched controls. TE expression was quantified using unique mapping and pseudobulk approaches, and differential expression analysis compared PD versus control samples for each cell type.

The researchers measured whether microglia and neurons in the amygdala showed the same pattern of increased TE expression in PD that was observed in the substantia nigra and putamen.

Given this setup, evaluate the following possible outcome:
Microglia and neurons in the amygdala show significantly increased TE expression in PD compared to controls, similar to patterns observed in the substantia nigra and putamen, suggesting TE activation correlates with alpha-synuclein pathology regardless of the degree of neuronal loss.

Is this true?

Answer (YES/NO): NO